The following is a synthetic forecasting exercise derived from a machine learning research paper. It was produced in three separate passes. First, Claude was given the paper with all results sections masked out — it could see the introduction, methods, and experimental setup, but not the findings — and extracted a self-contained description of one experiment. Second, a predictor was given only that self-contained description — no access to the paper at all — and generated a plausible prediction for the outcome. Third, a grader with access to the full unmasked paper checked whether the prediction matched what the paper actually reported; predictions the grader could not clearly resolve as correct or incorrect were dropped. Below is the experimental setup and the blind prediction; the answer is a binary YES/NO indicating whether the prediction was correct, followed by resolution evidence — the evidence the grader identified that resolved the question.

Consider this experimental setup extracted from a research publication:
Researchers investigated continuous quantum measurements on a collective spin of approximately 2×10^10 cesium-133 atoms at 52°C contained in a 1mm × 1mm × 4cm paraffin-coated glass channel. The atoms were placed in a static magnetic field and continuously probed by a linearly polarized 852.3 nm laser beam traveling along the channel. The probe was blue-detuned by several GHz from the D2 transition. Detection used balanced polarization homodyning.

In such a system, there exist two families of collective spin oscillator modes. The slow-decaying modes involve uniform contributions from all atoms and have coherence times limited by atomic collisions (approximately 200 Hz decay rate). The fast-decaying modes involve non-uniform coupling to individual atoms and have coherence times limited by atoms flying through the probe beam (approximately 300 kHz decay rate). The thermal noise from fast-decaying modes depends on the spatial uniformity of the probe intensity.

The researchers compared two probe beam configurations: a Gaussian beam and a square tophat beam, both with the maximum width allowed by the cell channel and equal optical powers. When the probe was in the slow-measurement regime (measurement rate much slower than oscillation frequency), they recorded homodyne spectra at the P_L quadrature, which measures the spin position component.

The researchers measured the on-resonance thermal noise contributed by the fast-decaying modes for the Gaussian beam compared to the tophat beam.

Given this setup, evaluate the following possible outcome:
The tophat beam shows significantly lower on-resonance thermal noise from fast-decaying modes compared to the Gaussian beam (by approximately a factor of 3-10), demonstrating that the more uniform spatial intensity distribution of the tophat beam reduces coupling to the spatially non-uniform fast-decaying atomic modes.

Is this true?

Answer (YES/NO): YES